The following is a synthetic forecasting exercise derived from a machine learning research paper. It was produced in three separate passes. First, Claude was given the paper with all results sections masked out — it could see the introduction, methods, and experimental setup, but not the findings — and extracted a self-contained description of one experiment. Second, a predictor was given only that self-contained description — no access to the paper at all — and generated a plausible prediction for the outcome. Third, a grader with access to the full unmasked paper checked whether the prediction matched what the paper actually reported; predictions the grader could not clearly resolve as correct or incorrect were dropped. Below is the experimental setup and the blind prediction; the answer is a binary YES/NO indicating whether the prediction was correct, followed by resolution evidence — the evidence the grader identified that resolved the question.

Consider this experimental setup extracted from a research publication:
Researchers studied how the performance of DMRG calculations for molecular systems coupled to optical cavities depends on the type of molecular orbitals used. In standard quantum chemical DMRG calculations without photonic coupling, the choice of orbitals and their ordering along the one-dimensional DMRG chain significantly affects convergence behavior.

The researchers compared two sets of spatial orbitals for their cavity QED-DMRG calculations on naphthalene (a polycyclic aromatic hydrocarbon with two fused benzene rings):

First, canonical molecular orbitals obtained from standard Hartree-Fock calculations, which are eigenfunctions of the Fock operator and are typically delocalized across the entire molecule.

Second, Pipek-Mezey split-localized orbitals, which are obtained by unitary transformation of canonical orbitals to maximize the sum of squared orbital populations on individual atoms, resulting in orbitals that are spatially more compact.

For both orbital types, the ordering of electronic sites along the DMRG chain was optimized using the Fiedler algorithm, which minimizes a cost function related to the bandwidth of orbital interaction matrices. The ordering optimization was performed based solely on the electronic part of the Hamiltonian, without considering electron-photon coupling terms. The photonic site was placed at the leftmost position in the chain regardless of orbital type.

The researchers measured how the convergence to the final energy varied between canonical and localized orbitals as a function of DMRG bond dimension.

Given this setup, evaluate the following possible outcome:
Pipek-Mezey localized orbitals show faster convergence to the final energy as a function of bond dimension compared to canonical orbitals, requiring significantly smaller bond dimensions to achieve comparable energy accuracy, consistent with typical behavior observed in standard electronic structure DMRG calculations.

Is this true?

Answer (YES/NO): YES